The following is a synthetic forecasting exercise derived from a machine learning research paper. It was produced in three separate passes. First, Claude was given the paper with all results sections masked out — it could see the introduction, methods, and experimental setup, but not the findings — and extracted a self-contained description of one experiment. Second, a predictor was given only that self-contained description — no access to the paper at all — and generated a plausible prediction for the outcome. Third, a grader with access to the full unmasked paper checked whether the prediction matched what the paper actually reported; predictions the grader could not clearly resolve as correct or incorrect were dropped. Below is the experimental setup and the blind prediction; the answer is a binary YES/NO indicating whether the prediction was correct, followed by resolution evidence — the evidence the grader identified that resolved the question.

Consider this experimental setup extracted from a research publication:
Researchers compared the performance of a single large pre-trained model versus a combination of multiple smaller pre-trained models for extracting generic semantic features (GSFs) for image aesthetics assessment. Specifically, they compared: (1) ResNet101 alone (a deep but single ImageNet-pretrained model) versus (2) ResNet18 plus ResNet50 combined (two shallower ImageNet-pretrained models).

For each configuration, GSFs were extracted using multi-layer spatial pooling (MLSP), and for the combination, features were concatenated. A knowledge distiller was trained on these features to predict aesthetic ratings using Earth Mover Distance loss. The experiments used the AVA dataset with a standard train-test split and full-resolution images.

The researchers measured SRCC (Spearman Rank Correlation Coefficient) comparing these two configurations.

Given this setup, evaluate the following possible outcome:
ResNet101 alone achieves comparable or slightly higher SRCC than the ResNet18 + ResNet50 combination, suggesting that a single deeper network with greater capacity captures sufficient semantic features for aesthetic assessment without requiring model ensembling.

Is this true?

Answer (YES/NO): YES